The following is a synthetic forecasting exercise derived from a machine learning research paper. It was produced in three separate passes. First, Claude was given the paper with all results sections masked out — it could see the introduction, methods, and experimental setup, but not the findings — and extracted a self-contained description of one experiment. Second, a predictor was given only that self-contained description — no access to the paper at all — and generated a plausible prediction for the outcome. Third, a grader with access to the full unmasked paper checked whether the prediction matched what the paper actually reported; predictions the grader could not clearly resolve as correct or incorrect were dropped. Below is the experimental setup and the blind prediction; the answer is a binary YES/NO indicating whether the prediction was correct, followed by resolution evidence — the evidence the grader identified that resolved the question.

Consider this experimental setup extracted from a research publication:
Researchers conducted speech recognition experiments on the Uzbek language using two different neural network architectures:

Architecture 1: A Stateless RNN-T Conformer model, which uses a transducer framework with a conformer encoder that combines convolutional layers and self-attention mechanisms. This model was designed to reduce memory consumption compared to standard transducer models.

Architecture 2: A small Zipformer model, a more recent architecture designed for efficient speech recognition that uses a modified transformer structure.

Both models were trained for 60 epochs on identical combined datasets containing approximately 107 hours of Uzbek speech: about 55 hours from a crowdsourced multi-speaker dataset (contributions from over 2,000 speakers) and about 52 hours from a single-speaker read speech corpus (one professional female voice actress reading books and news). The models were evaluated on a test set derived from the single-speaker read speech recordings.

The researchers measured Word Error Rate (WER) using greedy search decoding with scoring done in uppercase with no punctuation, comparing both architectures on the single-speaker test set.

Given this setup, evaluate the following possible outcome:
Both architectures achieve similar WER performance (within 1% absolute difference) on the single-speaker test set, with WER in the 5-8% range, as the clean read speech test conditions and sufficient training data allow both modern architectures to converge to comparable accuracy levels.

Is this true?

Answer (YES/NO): NO